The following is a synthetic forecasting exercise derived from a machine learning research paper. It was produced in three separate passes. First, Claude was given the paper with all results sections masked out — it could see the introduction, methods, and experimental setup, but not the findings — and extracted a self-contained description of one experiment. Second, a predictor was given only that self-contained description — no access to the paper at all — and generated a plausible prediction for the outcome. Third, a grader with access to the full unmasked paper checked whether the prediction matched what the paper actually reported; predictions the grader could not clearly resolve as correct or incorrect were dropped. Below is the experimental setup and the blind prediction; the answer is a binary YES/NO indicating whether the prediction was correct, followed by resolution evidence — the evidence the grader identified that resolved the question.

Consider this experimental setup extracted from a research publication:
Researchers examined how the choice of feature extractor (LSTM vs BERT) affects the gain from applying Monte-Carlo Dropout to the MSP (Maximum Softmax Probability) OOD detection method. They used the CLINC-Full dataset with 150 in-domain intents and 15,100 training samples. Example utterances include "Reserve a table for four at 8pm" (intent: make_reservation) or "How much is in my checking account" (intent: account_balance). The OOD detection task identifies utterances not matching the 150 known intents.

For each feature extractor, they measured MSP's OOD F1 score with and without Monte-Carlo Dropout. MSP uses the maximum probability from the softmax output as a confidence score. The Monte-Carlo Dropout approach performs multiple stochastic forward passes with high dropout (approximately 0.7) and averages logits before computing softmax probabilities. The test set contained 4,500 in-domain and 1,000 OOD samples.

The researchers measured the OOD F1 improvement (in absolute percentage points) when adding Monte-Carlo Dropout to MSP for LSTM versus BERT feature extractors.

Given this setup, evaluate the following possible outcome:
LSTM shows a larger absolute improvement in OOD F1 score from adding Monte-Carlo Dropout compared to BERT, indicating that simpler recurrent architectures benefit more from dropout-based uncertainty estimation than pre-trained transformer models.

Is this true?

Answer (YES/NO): YES